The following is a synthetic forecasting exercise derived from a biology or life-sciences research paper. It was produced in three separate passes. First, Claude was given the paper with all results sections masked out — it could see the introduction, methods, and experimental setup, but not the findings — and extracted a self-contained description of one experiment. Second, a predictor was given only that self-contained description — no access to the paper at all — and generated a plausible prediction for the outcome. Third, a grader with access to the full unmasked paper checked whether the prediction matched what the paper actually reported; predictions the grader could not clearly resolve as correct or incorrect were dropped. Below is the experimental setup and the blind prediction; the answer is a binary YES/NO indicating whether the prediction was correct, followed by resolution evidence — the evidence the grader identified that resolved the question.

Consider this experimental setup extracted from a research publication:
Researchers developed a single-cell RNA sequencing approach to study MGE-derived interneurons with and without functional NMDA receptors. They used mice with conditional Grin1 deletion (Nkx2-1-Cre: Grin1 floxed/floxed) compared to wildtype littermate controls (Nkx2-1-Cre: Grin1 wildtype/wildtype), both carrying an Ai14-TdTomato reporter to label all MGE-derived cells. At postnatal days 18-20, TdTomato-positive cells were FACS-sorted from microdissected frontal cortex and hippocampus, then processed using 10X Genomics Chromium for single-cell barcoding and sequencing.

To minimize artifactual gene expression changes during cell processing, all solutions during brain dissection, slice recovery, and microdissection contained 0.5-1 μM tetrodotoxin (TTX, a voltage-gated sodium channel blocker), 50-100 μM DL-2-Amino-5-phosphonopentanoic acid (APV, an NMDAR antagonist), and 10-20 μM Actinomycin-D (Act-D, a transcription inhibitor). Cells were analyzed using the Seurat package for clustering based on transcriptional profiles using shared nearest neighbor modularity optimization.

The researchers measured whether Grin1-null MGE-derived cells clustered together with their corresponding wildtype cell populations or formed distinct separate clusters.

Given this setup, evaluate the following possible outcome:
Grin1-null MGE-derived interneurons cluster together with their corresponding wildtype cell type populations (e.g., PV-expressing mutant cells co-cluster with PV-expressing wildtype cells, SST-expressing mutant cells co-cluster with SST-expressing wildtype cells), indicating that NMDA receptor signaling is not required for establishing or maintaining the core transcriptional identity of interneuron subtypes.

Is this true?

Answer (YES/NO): NO